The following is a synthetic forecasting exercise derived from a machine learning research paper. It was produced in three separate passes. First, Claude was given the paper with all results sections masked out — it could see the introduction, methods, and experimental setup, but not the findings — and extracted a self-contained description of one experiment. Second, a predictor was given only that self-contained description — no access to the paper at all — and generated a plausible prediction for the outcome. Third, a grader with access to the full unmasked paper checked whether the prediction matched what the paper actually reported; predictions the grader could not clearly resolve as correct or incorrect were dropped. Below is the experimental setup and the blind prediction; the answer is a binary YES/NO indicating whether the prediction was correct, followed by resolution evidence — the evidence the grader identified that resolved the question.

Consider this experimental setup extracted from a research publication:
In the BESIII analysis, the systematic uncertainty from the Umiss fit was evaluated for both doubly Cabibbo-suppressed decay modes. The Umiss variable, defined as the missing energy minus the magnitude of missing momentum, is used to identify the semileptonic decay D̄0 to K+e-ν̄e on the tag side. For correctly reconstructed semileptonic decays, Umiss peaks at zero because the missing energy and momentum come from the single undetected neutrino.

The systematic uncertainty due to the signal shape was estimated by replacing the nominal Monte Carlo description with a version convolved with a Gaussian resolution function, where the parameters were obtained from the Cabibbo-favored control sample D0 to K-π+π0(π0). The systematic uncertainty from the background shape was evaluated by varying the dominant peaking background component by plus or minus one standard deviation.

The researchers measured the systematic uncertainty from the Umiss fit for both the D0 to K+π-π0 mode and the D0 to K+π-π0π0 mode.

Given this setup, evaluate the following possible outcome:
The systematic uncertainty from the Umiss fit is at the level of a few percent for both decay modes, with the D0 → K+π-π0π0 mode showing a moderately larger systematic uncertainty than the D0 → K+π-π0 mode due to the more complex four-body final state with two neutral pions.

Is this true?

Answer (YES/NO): NO